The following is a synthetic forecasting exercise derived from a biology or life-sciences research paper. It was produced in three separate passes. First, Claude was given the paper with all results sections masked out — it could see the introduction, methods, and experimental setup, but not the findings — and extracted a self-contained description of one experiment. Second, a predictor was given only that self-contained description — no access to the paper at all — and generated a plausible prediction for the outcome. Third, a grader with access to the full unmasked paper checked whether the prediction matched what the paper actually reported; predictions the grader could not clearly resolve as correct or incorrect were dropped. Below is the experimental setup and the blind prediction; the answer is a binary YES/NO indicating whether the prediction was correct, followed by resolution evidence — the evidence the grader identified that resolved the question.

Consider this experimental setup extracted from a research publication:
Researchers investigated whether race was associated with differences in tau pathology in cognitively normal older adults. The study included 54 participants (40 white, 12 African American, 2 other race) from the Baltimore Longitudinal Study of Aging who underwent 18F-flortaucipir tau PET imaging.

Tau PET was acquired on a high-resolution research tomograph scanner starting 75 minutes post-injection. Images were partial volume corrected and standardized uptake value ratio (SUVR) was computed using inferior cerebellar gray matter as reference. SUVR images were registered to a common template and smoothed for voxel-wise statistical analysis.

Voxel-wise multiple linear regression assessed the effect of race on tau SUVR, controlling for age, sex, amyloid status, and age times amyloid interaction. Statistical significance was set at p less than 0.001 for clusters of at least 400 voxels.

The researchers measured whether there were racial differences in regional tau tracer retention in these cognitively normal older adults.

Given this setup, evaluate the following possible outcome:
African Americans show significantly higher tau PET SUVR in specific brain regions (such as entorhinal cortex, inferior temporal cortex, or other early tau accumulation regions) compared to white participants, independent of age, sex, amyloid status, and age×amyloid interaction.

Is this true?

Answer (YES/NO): NO